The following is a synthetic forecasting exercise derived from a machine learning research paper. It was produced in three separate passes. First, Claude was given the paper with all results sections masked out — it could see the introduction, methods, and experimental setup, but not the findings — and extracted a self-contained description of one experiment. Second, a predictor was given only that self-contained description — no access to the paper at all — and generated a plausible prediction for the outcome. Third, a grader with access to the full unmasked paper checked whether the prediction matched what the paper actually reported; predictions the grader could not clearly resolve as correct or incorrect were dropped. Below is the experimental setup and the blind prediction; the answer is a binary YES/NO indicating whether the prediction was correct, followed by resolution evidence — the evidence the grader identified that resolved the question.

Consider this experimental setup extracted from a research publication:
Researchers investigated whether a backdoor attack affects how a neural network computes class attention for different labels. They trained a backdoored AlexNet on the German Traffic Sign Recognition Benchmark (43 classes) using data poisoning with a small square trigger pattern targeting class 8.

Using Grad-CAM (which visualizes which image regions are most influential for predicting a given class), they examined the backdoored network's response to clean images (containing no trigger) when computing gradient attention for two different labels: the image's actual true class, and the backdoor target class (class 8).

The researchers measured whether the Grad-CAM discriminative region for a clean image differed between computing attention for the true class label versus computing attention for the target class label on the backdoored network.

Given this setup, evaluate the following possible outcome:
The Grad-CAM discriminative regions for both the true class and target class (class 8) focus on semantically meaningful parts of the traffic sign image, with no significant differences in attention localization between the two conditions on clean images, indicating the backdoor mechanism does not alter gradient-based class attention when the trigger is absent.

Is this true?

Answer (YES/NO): NO